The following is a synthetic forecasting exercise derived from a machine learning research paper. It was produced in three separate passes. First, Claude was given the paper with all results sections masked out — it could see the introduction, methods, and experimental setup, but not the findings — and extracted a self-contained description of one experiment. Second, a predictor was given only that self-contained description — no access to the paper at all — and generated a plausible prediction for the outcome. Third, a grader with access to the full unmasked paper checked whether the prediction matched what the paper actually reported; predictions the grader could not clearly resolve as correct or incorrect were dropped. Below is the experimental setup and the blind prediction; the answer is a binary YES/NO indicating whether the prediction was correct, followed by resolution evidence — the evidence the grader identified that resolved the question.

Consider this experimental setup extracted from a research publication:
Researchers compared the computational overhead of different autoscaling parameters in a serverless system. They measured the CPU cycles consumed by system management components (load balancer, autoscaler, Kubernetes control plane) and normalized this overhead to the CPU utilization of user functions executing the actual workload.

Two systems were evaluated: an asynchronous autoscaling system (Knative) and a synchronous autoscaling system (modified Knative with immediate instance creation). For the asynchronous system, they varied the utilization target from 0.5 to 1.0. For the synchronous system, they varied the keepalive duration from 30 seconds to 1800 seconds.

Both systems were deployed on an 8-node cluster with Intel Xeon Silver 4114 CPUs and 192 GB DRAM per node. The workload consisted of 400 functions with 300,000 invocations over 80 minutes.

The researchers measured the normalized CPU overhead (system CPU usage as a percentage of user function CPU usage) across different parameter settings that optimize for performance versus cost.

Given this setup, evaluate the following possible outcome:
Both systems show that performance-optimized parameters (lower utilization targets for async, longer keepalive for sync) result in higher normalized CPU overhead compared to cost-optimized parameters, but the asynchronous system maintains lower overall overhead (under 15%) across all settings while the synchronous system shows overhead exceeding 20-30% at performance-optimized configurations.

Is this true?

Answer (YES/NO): NO